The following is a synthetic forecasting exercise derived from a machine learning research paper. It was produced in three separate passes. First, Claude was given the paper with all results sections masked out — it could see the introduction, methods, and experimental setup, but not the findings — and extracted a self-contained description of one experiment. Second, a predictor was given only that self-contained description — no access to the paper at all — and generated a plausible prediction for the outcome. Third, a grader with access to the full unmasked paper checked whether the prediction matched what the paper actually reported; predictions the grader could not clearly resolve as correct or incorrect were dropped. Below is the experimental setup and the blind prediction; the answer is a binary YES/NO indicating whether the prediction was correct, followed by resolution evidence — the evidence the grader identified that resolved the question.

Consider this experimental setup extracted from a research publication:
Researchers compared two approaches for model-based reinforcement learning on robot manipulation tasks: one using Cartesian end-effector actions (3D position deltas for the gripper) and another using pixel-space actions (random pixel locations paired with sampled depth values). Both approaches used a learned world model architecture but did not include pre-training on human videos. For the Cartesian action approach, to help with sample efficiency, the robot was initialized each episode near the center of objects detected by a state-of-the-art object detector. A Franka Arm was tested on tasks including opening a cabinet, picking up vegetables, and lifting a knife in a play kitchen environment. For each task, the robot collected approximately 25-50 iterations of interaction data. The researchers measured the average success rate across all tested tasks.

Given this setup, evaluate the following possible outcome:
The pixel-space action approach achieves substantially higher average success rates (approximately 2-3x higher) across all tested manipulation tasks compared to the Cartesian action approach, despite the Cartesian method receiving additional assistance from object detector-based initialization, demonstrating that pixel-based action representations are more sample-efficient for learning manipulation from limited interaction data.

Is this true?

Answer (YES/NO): YES